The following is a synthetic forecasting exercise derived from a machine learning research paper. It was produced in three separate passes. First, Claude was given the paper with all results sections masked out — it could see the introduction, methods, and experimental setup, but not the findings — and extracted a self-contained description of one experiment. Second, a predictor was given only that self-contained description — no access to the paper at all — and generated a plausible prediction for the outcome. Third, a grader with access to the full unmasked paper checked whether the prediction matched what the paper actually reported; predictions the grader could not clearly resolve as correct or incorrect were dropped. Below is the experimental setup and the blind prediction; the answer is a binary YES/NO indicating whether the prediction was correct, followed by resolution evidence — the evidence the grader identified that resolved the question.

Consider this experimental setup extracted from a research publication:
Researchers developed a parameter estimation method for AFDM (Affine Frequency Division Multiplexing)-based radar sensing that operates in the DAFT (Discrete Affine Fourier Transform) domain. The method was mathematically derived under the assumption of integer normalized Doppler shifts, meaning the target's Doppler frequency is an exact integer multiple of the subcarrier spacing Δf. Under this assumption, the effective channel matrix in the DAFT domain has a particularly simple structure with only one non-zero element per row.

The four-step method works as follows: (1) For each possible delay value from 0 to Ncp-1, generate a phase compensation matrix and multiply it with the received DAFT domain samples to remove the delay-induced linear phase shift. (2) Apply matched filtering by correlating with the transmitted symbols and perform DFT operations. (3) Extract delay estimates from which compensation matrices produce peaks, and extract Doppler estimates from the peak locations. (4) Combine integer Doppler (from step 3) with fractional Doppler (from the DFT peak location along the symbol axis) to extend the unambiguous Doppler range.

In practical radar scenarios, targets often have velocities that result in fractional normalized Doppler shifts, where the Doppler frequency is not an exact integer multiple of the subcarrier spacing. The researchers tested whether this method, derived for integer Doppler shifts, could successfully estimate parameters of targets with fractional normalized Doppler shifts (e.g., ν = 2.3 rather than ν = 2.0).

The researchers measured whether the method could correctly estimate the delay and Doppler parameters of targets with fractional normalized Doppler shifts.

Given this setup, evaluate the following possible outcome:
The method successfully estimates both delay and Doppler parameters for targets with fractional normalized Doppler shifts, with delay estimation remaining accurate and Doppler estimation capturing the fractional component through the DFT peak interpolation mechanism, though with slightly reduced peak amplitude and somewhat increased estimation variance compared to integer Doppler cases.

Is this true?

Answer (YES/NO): NO